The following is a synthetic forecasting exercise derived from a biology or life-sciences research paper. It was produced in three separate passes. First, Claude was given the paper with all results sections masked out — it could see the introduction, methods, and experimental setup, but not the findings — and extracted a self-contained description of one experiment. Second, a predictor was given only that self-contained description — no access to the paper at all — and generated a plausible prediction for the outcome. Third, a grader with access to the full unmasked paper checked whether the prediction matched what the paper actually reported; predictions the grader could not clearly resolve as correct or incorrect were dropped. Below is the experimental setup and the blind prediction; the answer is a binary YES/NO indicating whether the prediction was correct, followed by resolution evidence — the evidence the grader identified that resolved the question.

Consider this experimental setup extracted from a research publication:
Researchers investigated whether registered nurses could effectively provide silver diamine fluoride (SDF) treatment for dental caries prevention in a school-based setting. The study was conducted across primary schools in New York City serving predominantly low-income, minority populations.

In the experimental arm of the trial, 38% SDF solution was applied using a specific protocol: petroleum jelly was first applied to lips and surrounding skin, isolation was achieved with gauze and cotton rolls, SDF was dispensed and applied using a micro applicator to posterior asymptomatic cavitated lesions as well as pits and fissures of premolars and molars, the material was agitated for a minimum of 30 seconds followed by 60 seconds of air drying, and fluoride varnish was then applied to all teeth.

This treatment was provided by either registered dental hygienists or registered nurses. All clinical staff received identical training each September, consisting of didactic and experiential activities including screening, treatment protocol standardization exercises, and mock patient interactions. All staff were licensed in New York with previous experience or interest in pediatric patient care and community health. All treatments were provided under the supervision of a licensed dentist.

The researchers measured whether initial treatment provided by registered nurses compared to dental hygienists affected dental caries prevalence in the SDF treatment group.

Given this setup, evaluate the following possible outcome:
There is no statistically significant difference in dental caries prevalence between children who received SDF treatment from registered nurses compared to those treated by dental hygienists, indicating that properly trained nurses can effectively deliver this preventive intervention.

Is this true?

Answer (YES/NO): YES